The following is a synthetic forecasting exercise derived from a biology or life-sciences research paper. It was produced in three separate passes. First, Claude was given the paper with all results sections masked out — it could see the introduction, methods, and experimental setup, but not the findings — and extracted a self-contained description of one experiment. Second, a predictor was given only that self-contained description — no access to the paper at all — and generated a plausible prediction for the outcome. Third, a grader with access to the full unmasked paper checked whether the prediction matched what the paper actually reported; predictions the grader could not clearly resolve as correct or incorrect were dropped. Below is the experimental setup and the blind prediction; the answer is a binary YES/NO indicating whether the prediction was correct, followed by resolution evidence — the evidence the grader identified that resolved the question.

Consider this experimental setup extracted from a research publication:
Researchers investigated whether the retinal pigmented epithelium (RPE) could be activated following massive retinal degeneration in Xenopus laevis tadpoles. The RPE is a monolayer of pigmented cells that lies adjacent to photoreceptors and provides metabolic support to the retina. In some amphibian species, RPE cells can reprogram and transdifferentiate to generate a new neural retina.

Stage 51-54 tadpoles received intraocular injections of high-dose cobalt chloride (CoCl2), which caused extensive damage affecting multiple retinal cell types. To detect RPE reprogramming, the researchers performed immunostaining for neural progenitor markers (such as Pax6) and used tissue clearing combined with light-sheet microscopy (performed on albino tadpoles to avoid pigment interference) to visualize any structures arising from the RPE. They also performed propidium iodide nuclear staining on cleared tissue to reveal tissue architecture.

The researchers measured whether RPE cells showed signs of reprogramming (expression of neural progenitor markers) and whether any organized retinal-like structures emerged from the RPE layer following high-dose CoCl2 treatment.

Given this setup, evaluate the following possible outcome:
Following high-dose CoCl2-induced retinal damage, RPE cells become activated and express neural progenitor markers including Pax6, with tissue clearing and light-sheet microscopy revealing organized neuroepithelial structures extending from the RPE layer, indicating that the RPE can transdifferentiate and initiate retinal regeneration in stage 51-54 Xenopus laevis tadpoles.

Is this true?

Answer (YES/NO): YES